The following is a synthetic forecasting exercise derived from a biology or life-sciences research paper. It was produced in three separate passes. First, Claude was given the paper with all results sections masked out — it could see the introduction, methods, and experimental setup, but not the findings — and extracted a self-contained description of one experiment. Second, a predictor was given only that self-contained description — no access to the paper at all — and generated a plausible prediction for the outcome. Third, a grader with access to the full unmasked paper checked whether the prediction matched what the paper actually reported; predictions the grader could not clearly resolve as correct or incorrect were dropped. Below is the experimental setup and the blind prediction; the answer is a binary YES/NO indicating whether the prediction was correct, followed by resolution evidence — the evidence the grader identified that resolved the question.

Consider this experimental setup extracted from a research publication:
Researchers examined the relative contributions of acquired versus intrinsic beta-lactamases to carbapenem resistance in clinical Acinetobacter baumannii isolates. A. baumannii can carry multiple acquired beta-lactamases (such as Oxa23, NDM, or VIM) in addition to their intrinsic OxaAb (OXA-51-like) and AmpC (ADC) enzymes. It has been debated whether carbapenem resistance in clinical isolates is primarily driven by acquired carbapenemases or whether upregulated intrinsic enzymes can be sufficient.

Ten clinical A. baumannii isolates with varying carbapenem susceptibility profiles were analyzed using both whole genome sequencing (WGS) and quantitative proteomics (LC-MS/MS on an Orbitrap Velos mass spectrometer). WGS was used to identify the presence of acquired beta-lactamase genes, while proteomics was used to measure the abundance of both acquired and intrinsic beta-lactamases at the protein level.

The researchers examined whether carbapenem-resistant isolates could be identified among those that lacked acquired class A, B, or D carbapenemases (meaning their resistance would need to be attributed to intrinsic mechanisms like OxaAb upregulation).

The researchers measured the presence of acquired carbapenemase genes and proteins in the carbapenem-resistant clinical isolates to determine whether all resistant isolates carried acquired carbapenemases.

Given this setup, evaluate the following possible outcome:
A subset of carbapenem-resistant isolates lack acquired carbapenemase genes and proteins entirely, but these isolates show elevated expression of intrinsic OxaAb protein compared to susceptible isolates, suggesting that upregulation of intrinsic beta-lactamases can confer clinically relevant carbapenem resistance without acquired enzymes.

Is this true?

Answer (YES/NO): YES